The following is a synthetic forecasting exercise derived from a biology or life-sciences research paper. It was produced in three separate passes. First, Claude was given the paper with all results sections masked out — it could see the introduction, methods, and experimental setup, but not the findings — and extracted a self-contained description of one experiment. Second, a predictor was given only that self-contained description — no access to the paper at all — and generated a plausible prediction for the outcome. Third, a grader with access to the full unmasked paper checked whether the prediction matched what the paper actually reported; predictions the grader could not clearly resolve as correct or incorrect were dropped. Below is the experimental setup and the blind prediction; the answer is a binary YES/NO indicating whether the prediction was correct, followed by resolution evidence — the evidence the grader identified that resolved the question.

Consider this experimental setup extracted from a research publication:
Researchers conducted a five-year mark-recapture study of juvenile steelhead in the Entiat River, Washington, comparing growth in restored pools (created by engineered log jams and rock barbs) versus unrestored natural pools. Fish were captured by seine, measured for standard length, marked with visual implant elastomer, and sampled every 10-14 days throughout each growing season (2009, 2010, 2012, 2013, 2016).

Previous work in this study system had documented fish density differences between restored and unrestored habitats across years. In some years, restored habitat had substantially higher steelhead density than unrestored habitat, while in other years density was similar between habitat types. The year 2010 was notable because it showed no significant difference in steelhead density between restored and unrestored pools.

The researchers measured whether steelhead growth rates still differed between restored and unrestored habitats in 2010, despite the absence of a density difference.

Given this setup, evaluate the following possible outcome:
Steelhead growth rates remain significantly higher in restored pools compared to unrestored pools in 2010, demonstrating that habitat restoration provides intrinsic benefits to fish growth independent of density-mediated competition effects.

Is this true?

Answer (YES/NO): NO